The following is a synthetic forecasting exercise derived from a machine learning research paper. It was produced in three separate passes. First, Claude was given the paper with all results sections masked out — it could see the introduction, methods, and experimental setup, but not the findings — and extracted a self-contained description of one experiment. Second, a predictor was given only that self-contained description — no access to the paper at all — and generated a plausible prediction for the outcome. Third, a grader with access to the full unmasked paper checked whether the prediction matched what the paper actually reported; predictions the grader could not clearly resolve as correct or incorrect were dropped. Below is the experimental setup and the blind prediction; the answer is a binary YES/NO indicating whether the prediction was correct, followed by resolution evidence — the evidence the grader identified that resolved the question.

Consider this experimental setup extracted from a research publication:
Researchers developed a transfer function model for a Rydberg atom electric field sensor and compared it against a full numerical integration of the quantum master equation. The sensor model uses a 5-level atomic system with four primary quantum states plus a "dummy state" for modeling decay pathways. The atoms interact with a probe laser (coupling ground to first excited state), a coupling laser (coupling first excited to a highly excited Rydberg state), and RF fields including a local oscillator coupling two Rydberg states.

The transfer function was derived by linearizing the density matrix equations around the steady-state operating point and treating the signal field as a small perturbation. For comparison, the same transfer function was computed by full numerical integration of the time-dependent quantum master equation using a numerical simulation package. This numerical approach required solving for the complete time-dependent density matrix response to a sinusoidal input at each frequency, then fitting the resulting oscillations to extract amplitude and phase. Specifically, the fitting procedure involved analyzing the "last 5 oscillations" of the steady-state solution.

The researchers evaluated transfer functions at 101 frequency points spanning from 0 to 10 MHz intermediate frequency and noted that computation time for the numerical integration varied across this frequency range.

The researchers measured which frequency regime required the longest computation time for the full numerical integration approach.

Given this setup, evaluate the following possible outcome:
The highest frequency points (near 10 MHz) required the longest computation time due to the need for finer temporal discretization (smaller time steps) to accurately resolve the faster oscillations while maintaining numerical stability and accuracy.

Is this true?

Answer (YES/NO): NO